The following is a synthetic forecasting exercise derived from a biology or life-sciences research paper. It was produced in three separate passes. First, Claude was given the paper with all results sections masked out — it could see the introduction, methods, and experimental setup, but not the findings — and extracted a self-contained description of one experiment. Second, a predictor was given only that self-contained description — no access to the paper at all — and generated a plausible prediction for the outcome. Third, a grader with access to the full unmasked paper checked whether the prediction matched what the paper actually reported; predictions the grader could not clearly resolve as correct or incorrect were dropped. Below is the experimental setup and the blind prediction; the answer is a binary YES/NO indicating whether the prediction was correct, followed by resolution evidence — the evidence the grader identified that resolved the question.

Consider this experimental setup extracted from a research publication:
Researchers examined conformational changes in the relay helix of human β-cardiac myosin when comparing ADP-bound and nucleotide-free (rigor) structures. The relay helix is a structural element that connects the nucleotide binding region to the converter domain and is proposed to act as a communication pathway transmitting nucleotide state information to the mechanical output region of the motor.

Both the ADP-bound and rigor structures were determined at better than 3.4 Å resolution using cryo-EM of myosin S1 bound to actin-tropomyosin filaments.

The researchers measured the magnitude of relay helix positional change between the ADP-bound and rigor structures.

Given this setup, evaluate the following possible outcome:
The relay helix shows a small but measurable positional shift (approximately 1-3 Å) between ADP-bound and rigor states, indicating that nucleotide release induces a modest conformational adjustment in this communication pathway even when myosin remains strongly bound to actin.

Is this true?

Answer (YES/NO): YES